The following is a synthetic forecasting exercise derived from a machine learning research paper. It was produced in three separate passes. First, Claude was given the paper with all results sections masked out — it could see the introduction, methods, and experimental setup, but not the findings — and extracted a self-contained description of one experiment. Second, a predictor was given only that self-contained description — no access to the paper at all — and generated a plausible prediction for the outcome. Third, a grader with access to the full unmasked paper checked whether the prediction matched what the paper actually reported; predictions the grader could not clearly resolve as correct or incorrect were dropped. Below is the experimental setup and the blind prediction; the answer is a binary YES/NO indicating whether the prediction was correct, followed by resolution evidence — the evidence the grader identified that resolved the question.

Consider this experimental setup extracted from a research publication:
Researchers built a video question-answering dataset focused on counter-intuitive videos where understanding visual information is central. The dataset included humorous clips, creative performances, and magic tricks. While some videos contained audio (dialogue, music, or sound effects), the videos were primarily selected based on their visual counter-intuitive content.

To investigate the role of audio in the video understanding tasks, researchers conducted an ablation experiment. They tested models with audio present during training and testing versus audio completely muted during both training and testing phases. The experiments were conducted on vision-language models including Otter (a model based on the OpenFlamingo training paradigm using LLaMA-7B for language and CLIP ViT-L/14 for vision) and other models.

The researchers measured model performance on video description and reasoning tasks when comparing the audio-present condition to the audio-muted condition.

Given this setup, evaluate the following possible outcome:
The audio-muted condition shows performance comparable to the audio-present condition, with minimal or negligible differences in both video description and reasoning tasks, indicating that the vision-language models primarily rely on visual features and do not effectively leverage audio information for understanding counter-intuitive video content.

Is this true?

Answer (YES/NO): YES